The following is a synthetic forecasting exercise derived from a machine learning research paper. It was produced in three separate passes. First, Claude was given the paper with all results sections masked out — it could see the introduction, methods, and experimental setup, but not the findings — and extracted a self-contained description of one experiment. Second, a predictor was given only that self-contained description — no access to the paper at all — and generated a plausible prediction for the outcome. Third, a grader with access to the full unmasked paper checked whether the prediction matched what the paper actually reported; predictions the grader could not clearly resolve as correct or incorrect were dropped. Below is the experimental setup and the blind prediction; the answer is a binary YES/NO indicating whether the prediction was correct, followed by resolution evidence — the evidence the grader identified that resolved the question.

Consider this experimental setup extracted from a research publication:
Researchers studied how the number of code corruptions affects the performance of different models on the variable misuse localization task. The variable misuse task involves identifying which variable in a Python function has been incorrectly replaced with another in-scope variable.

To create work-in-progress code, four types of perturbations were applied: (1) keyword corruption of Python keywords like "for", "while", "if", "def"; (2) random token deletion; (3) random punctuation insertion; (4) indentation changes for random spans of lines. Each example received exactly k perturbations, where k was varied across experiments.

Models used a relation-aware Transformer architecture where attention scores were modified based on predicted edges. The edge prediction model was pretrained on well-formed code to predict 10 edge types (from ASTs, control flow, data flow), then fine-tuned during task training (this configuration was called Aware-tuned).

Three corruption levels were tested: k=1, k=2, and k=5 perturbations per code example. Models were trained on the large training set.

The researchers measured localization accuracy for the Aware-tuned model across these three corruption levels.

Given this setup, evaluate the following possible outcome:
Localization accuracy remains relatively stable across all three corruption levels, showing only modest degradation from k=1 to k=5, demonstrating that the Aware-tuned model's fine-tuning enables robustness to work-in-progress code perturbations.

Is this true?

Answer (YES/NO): YES